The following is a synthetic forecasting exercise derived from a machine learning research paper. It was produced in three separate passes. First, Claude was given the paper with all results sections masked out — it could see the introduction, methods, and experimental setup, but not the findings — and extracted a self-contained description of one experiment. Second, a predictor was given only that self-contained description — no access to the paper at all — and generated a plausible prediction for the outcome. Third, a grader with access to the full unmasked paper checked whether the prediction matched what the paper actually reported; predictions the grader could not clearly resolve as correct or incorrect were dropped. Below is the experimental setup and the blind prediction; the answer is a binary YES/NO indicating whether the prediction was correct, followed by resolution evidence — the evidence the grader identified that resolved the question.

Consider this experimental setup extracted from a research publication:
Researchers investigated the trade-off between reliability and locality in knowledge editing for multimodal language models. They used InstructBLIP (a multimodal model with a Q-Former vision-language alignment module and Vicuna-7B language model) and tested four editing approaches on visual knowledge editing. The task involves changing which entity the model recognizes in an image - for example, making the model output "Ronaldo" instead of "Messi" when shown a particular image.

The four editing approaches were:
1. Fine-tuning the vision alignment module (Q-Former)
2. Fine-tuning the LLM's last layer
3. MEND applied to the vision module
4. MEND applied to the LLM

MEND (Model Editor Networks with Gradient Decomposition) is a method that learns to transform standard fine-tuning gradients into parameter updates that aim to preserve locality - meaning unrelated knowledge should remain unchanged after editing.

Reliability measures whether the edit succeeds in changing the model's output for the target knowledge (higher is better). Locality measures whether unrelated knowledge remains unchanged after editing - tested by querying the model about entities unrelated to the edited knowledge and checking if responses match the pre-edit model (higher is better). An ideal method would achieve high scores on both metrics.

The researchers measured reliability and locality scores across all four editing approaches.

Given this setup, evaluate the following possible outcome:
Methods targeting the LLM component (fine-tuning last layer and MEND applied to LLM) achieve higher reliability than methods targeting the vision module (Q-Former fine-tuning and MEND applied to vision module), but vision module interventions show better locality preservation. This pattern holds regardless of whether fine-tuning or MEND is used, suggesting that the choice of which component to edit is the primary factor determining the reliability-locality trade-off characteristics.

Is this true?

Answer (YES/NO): NO